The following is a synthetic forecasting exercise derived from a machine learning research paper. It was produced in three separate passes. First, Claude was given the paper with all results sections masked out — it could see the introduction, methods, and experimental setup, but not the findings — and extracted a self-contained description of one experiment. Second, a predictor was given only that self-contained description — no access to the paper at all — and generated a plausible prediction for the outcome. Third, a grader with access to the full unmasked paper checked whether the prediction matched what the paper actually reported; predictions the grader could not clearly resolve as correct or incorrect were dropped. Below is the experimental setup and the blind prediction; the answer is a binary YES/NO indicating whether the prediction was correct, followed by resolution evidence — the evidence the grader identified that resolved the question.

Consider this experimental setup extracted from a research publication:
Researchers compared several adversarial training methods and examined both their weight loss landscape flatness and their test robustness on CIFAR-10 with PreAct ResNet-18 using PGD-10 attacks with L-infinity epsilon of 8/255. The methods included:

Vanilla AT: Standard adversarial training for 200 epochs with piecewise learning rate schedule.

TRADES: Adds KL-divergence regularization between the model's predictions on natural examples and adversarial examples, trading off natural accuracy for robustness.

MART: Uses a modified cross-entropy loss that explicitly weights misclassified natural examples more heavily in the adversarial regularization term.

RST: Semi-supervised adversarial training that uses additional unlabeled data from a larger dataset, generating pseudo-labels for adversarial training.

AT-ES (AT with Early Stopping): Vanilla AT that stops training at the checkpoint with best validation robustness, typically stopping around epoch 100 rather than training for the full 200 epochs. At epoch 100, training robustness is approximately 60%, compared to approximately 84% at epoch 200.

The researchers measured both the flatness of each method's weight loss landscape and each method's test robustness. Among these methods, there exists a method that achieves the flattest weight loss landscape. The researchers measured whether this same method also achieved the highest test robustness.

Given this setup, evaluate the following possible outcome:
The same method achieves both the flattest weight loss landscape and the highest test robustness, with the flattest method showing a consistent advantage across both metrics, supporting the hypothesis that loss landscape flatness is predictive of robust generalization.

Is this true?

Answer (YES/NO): NO